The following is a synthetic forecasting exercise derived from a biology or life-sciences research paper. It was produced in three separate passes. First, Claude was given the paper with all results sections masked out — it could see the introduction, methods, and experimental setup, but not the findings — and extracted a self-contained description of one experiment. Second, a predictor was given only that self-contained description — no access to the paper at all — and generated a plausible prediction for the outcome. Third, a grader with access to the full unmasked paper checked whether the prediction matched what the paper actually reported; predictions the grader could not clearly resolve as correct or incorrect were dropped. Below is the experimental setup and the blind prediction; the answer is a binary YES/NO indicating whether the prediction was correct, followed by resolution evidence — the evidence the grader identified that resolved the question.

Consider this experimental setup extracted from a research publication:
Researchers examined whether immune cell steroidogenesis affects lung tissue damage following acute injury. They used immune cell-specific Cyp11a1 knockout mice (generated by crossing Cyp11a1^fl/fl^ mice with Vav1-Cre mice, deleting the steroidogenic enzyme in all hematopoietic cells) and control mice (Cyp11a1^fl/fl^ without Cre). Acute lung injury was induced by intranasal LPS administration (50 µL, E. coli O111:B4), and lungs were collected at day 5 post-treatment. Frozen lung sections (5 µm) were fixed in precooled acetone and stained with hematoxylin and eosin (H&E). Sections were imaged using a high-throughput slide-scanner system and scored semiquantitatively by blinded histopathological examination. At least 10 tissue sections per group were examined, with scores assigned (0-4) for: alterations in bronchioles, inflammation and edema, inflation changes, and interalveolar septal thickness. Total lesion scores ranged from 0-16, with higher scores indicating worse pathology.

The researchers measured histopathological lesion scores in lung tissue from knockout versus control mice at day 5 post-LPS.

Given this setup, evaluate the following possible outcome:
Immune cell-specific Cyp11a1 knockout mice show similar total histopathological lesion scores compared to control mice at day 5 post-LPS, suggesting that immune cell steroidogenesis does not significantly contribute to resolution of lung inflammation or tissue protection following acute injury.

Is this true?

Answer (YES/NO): NO